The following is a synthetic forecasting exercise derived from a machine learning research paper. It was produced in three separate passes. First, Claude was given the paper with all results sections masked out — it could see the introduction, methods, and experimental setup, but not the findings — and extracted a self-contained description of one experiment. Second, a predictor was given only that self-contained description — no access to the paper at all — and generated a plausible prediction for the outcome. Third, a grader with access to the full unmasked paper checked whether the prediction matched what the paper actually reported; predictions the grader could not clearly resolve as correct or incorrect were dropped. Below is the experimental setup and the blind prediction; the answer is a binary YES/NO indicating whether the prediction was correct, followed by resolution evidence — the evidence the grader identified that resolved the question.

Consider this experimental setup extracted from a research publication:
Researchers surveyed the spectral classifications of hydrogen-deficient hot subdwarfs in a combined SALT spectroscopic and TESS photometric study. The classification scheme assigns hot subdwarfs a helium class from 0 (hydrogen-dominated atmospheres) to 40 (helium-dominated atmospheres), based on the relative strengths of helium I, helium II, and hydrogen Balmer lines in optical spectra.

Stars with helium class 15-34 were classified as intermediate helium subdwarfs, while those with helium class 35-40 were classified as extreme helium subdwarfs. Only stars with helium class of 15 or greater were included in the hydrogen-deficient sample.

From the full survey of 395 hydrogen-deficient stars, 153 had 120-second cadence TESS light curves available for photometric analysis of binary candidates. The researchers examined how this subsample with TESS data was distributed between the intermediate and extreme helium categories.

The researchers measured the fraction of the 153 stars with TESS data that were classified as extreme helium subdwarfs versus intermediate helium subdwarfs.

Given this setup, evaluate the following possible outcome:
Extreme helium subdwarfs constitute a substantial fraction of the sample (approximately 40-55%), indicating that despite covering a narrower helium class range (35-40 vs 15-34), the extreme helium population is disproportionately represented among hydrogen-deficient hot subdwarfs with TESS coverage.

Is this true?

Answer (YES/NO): NO